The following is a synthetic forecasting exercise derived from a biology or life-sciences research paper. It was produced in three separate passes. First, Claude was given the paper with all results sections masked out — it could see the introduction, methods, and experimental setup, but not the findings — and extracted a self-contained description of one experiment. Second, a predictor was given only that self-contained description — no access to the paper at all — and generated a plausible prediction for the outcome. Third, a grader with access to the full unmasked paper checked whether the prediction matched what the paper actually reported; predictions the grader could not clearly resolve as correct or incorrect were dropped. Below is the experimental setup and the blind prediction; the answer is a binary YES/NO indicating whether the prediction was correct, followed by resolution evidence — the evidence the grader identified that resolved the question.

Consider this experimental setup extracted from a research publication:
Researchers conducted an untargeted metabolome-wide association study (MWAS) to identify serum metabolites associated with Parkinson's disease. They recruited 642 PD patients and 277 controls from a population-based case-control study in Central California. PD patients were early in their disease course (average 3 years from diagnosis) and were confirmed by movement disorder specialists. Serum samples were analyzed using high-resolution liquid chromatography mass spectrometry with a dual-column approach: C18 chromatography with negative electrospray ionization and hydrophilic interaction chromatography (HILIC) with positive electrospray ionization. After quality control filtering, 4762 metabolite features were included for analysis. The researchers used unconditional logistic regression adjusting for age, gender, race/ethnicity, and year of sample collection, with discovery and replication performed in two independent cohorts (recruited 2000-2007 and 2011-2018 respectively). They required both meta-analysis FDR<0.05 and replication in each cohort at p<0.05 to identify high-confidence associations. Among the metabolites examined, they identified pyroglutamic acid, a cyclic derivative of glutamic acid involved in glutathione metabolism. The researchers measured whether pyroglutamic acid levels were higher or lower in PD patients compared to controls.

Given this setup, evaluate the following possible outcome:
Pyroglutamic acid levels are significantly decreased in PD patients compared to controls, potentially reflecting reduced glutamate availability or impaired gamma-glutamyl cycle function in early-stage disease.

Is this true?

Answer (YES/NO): NO